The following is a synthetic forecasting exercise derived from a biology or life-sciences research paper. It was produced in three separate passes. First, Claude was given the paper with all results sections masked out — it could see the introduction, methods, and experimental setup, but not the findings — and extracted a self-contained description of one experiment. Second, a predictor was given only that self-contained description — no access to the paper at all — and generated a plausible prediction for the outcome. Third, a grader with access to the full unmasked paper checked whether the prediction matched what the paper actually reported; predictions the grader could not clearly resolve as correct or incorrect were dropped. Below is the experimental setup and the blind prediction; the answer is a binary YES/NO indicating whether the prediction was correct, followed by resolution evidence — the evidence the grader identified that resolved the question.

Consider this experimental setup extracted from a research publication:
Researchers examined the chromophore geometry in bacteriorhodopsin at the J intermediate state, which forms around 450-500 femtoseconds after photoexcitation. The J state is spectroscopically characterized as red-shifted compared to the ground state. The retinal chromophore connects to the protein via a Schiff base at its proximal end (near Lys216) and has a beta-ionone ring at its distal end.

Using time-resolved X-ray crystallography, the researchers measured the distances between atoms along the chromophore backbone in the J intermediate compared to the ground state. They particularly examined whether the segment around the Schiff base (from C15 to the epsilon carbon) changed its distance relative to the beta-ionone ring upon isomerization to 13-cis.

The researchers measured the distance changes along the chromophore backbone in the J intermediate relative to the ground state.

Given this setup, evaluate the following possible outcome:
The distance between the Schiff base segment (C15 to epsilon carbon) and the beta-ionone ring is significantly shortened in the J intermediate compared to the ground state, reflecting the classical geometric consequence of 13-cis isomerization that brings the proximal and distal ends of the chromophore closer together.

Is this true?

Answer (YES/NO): YES